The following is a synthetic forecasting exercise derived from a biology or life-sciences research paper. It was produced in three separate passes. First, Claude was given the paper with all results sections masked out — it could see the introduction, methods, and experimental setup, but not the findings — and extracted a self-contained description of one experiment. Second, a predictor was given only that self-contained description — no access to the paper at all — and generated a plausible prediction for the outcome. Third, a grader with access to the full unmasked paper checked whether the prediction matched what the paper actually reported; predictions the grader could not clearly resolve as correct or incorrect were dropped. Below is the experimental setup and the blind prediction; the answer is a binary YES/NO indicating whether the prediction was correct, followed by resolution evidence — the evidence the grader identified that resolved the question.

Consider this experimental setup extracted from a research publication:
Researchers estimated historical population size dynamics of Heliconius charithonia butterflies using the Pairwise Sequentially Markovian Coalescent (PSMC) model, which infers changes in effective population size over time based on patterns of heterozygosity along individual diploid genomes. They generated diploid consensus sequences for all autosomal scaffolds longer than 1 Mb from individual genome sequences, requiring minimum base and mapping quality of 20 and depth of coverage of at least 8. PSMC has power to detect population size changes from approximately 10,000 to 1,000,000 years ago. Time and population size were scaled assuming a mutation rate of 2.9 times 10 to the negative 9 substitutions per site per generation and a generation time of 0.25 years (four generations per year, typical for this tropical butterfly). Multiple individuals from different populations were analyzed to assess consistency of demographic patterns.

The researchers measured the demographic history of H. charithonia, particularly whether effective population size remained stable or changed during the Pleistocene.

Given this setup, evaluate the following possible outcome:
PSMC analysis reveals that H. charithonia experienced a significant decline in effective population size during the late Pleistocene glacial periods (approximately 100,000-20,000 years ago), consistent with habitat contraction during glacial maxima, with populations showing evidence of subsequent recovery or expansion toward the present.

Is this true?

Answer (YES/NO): NO